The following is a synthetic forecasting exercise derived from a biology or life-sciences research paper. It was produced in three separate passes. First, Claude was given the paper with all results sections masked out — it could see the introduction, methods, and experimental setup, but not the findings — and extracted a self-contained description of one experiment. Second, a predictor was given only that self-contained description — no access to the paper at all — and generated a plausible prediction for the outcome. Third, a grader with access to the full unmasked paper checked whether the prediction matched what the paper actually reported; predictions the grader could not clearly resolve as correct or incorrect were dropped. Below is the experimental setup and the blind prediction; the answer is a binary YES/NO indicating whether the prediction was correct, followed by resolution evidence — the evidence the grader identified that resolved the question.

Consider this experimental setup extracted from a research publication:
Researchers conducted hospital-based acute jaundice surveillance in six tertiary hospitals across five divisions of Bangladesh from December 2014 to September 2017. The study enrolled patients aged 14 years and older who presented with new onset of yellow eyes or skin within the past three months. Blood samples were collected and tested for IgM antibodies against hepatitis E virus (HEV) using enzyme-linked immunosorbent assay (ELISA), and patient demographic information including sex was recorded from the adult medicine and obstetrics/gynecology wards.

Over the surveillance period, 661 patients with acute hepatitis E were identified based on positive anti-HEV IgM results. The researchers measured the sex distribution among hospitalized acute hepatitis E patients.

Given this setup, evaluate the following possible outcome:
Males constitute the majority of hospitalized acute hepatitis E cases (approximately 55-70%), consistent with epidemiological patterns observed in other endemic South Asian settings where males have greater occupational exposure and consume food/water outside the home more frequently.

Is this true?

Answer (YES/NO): NO